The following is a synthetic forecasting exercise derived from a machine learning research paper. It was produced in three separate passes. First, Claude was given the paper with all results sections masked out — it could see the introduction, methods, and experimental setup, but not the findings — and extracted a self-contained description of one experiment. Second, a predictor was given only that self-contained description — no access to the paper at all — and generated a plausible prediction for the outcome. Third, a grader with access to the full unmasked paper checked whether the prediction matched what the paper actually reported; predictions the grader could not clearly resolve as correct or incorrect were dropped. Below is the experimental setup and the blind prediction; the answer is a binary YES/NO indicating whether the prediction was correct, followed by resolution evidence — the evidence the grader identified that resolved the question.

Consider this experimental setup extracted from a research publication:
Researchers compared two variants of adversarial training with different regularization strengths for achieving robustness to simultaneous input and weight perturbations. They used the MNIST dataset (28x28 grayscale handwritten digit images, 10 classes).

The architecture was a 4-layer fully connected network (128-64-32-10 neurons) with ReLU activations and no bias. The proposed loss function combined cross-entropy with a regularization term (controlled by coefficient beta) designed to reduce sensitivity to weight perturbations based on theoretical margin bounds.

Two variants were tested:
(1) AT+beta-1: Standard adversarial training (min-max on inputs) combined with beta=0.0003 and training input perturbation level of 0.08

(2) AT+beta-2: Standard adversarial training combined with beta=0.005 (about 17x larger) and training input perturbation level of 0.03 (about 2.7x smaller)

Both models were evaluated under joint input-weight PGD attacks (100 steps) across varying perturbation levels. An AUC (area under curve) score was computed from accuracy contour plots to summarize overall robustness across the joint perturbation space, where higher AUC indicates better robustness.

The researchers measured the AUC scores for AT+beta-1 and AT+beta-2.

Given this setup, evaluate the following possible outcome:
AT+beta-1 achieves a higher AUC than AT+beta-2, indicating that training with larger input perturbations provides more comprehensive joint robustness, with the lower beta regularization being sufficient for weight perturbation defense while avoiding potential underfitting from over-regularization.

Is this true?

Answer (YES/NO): NO